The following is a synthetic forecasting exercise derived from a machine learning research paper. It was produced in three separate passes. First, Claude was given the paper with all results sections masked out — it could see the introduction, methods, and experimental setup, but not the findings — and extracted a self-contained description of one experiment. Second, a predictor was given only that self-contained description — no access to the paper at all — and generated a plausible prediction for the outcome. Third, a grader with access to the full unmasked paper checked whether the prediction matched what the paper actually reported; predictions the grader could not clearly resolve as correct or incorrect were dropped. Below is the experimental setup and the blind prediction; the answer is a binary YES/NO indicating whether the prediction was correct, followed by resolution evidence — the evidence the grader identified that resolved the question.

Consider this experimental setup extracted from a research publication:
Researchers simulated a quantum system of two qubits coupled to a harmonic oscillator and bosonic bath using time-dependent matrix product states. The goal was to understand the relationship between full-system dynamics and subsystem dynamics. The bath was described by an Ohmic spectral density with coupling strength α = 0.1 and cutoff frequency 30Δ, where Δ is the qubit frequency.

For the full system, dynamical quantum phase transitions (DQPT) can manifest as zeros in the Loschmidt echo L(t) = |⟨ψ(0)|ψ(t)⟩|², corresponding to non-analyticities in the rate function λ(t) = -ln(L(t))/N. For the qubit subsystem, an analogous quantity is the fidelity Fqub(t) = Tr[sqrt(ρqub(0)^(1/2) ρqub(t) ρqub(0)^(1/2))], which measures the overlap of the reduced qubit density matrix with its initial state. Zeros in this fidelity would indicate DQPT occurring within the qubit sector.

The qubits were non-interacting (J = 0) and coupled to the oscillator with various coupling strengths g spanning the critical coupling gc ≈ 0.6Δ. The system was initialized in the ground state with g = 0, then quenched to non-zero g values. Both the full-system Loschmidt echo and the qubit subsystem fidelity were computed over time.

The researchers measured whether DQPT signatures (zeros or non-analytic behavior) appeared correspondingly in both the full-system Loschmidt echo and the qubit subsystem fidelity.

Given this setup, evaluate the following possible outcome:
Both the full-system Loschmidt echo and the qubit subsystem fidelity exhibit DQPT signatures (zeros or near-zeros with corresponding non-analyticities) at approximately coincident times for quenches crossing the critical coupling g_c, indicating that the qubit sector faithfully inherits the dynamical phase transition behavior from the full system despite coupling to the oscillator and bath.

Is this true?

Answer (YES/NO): NO